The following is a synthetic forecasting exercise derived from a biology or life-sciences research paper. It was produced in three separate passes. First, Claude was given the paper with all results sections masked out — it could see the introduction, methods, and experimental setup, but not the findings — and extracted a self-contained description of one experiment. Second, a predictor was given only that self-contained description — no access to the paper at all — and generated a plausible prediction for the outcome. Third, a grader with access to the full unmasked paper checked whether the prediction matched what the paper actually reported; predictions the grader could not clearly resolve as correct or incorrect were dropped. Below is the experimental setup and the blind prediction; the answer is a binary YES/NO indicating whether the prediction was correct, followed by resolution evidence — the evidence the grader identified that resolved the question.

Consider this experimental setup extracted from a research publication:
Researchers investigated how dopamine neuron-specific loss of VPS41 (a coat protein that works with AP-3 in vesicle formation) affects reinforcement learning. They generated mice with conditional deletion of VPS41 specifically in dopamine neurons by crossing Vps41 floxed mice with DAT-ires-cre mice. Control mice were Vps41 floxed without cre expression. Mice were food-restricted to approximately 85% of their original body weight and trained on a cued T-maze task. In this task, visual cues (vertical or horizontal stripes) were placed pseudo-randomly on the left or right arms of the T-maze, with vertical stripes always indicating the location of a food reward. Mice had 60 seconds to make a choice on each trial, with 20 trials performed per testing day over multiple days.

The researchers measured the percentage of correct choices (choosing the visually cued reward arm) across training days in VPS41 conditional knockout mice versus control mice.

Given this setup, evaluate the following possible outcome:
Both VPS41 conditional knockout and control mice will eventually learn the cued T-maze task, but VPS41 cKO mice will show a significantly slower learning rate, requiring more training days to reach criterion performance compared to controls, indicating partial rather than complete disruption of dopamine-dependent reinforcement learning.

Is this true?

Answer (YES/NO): YES